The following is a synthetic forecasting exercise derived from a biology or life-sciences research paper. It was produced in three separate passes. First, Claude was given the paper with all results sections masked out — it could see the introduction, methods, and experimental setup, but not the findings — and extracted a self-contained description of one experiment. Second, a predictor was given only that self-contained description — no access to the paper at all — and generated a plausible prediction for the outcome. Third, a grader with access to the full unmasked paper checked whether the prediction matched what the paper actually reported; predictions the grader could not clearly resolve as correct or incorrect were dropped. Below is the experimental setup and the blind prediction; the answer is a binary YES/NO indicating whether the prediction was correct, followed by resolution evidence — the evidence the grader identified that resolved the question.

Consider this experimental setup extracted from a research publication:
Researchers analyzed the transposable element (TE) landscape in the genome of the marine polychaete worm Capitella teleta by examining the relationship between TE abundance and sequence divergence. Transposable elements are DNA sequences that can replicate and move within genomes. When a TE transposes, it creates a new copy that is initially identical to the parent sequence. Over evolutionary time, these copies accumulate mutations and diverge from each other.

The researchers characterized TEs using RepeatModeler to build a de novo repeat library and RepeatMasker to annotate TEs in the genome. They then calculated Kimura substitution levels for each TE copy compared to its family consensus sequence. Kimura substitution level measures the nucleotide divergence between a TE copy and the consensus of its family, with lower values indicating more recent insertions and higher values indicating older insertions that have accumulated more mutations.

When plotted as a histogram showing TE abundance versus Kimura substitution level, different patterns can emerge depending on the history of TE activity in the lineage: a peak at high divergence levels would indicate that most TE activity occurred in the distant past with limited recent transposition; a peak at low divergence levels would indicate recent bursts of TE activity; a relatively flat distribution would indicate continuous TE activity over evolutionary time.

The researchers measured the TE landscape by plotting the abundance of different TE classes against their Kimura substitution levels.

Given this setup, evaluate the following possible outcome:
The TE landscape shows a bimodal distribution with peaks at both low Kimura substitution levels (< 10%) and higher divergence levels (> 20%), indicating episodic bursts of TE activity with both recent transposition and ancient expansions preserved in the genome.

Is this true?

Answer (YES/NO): NO